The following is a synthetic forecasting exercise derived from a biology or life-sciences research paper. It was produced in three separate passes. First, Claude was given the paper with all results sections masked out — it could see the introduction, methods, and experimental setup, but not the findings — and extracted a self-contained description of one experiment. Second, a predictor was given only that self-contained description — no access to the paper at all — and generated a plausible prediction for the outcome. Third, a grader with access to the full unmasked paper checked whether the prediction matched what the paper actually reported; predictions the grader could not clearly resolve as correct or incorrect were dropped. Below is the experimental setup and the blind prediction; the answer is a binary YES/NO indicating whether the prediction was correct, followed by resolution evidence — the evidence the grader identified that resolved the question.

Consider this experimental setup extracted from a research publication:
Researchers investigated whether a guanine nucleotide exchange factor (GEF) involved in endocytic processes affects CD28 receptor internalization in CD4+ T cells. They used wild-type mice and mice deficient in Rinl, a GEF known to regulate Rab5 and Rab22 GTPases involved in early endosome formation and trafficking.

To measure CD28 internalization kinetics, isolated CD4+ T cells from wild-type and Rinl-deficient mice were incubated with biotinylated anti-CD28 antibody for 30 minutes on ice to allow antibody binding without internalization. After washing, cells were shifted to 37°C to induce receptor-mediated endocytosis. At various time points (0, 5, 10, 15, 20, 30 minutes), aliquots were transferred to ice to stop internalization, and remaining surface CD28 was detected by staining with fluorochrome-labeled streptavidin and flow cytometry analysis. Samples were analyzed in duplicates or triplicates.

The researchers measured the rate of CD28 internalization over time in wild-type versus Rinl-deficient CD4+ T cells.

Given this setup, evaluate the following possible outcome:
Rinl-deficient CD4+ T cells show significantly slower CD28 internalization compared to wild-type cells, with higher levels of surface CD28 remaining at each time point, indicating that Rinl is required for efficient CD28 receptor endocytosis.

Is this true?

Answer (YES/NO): YES